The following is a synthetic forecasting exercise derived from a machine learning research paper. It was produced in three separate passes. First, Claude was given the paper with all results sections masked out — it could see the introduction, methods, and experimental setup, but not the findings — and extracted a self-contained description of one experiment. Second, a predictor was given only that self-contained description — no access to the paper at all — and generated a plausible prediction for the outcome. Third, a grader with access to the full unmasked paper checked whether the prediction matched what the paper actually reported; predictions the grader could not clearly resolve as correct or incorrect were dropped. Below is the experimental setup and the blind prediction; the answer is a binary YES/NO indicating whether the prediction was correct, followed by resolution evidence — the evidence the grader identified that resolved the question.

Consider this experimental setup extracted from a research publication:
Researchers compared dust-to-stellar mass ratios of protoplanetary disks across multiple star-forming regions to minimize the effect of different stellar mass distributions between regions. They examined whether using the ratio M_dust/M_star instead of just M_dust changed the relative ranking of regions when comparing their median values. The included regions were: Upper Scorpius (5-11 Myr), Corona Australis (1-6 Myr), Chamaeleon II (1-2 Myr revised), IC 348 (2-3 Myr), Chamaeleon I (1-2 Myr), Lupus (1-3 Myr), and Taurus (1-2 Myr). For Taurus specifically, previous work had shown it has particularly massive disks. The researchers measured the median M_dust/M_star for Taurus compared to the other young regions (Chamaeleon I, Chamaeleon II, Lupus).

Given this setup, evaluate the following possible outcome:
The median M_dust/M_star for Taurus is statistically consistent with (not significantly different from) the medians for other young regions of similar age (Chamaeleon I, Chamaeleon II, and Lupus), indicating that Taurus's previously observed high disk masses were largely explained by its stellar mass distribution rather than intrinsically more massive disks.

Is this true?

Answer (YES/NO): NO